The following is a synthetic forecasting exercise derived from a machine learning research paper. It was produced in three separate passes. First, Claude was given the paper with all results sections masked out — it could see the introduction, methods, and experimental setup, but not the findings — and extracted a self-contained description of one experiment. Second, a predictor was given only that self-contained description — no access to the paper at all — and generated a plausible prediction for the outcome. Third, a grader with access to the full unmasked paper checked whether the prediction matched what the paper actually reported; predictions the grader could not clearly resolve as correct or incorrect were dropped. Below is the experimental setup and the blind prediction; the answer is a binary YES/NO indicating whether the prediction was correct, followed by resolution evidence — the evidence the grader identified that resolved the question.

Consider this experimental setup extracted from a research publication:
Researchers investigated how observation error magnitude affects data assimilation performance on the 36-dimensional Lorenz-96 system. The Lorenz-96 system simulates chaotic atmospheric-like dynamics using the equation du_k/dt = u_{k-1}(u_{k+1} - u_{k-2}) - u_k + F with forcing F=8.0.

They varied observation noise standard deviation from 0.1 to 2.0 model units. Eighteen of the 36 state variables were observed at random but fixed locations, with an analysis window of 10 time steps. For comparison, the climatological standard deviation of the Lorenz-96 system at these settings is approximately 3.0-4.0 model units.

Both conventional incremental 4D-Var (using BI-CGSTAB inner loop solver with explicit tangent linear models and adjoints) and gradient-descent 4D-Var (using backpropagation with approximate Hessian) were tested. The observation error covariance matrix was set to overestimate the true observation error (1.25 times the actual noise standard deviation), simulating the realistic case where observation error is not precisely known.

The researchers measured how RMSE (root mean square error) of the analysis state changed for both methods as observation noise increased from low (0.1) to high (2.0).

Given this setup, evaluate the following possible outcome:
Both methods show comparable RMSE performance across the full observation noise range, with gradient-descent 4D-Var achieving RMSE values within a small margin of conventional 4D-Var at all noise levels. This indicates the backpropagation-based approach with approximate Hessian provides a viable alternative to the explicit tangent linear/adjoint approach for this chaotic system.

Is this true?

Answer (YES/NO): YES